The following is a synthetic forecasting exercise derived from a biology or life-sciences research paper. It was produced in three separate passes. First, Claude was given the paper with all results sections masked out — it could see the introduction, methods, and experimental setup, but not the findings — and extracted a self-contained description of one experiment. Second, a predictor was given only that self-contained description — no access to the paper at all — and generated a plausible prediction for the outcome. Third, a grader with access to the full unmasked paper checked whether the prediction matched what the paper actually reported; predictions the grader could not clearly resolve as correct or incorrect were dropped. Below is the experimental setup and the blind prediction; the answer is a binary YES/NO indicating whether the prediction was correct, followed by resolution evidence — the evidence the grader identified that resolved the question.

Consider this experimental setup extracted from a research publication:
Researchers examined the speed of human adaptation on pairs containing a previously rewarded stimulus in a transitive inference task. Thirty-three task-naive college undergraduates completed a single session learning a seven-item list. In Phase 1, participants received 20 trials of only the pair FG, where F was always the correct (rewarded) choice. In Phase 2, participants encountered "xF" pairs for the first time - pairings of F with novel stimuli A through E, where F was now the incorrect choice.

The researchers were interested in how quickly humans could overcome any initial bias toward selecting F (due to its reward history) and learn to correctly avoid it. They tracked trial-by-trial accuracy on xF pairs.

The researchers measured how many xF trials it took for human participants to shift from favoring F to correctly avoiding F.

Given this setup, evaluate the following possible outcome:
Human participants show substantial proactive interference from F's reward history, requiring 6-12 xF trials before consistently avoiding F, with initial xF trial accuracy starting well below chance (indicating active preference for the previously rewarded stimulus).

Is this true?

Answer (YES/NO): NO